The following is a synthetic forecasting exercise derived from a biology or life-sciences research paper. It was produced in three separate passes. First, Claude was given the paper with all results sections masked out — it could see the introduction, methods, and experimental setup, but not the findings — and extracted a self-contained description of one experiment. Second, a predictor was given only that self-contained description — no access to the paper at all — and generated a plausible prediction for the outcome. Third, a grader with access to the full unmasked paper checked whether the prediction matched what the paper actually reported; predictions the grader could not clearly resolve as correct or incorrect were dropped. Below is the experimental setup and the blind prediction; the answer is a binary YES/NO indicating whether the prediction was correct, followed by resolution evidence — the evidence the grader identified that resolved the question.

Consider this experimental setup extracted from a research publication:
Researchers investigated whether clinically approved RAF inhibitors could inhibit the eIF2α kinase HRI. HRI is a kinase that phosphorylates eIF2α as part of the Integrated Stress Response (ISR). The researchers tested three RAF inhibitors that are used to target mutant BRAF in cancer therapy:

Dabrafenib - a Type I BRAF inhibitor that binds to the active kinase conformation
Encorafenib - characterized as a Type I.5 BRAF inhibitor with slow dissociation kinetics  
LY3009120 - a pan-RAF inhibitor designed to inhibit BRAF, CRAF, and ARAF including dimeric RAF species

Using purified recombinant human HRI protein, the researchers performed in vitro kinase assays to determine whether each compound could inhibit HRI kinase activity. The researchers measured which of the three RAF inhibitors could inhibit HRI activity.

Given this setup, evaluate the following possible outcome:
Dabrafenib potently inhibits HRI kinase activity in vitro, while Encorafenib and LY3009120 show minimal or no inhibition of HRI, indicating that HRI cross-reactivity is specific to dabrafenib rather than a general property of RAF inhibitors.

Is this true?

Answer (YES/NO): NO